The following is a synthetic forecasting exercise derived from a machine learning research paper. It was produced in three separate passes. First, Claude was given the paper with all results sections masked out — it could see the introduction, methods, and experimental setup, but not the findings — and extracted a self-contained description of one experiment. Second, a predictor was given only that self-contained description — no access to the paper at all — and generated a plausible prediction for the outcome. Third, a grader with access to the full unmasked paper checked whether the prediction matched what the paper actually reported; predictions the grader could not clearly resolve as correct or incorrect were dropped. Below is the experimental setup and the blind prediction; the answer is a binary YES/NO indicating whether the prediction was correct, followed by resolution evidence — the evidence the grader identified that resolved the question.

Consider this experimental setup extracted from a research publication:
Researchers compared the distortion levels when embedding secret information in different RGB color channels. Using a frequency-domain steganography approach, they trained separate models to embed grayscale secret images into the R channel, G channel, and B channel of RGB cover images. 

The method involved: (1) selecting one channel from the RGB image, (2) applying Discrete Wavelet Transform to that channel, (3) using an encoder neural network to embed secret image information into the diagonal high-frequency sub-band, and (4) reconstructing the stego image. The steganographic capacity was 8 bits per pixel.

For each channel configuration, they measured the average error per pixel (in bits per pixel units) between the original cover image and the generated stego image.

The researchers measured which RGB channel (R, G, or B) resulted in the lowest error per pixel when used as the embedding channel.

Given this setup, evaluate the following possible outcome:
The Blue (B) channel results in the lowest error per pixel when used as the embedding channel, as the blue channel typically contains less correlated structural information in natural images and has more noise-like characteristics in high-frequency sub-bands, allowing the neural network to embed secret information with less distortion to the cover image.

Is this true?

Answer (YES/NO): YES